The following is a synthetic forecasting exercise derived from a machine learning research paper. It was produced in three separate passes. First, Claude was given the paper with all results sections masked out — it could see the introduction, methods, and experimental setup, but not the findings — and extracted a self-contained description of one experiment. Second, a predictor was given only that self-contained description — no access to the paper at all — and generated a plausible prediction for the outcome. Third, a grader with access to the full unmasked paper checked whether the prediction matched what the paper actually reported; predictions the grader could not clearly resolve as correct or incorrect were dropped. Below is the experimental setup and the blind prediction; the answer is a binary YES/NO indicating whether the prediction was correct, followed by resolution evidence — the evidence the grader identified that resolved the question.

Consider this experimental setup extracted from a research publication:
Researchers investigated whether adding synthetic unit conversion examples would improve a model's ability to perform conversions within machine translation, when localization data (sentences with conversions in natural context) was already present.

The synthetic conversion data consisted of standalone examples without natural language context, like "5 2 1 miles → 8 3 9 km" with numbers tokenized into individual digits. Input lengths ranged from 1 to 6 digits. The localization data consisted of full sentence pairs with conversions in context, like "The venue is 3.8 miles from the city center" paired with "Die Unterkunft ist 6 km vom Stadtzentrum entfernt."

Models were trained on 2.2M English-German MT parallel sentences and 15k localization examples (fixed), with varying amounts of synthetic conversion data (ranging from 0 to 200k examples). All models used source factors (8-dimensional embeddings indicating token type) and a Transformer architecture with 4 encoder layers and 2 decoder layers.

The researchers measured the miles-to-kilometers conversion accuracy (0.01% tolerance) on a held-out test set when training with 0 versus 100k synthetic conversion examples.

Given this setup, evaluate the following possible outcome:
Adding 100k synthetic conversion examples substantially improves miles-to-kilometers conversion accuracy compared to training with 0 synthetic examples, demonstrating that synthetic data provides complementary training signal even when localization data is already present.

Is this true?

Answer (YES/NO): YES